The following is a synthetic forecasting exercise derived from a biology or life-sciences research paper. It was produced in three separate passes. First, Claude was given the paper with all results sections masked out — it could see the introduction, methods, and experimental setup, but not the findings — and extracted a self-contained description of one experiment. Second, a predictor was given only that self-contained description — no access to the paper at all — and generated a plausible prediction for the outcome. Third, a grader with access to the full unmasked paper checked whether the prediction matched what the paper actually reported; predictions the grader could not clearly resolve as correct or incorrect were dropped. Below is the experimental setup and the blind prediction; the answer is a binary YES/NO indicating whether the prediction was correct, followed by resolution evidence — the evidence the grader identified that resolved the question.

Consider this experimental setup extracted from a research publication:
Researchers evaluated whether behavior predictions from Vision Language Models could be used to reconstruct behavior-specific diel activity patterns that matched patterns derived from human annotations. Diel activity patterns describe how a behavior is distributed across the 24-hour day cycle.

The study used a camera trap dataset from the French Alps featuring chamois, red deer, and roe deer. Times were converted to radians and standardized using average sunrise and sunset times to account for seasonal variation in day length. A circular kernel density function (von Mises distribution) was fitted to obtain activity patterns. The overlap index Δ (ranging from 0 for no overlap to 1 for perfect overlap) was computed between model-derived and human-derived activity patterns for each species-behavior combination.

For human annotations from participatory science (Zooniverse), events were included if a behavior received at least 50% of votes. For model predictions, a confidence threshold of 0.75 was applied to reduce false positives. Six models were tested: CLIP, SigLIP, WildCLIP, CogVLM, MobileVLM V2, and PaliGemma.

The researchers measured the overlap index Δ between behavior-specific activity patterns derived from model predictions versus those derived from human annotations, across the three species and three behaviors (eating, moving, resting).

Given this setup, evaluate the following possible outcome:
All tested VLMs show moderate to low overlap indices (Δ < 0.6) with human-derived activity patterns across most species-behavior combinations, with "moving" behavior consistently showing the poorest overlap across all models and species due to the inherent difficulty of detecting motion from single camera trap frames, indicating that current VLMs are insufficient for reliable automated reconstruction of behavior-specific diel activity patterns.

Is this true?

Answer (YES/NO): NO